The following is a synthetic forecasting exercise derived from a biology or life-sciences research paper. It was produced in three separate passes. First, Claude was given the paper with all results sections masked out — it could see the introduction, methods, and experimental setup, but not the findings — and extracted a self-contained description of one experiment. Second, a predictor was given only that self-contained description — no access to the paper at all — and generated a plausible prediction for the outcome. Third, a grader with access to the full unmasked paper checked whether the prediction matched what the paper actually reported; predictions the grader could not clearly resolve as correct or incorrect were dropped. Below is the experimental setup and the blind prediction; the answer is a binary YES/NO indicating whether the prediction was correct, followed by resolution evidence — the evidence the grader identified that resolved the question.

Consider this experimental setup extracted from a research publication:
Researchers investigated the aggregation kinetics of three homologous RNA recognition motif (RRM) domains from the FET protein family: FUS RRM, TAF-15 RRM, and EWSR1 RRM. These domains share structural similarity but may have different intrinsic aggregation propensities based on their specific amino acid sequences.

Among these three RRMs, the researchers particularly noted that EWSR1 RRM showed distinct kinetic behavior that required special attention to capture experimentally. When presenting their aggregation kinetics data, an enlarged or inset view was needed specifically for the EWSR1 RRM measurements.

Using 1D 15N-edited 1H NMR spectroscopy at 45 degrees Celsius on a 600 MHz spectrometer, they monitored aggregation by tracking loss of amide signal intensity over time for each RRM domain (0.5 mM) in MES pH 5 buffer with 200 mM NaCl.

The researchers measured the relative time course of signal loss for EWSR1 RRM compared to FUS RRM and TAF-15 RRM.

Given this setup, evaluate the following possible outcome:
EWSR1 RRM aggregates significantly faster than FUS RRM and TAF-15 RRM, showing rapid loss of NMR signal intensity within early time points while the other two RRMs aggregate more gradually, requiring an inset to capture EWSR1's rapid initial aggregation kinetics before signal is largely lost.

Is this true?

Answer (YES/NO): NO